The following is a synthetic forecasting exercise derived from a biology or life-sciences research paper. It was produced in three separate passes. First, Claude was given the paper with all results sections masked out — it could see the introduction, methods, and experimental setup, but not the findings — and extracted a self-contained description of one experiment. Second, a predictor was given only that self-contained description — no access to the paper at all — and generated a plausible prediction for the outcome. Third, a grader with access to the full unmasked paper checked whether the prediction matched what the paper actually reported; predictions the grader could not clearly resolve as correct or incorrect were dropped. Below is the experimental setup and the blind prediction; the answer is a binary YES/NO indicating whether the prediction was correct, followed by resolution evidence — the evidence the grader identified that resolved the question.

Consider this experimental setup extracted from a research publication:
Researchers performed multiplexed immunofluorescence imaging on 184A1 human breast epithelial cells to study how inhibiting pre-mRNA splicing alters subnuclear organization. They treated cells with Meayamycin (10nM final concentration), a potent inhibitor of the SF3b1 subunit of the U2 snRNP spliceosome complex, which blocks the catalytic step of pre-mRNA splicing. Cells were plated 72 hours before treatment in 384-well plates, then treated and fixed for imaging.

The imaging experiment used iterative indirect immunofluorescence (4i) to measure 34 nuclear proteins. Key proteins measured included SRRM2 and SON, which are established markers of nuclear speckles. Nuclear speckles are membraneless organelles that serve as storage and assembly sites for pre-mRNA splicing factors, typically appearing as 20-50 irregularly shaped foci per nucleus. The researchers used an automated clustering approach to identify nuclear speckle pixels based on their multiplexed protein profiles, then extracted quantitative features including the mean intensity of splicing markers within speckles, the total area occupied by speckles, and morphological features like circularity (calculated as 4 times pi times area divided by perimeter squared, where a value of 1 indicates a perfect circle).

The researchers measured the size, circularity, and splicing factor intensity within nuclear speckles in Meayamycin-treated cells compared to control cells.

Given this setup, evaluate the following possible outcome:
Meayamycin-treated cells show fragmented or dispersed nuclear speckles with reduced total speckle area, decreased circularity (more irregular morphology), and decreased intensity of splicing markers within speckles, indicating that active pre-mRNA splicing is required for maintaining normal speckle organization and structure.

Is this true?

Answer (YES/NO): NO